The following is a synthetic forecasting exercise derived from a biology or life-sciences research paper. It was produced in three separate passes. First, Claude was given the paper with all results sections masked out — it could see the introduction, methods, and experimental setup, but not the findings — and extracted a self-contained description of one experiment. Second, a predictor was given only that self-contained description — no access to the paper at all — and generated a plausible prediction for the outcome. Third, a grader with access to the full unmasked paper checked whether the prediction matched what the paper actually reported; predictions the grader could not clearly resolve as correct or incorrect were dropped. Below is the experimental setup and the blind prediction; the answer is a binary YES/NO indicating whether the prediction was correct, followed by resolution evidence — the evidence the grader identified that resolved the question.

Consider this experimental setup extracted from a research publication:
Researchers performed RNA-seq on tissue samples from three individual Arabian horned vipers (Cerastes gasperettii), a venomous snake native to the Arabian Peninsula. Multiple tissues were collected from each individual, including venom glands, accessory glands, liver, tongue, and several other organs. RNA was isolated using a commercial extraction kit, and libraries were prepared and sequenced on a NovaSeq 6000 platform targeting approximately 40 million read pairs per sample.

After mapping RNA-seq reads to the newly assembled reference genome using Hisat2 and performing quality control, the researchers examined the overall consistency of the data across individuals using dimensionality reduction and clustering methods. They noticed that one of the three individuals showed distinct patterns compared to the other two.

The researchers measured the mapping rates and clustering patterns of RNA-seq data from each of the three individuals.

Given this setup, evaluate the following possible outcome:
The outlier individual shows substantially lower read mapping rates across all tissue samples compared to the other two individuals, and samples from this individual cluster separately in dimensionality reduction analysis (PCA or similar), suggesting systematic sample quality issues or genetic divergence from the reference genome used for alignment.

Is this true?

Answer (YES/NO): YES